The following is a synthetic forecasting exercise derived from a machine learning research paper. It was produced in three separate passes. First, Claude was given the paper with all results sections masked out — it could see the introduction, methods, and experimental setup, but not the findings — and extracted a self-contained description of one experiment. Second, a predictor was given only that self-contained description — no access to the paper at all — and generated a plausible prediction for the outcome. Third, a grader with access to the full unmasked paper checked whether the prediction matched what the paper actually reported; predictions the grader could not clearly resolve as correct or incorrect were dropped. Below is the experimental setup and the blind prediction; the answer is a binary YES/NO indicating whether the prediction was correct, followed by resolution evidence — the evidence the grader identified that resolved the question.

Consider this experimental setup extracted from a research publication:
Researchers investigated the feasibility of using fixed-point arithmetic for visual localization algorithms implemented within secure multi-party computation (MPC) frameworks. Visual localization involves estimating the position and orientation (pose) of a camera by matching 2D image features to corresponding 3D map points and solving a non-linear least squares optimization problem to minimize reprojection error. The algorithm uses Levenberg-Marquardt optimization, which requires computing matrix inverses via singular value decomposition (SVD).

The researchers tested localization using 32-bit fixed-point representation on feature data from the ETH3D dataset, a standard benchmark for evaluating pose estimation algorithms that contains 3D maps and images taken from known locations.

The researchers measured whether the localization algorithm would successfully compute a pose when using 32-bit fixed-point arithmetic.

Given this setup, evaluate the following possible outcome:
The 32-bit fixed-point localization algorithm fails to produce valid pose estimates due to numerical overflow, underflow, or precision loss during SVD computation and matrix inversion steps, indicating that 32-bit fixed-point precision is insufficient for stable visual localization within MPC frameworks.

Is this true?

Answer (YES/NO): YES